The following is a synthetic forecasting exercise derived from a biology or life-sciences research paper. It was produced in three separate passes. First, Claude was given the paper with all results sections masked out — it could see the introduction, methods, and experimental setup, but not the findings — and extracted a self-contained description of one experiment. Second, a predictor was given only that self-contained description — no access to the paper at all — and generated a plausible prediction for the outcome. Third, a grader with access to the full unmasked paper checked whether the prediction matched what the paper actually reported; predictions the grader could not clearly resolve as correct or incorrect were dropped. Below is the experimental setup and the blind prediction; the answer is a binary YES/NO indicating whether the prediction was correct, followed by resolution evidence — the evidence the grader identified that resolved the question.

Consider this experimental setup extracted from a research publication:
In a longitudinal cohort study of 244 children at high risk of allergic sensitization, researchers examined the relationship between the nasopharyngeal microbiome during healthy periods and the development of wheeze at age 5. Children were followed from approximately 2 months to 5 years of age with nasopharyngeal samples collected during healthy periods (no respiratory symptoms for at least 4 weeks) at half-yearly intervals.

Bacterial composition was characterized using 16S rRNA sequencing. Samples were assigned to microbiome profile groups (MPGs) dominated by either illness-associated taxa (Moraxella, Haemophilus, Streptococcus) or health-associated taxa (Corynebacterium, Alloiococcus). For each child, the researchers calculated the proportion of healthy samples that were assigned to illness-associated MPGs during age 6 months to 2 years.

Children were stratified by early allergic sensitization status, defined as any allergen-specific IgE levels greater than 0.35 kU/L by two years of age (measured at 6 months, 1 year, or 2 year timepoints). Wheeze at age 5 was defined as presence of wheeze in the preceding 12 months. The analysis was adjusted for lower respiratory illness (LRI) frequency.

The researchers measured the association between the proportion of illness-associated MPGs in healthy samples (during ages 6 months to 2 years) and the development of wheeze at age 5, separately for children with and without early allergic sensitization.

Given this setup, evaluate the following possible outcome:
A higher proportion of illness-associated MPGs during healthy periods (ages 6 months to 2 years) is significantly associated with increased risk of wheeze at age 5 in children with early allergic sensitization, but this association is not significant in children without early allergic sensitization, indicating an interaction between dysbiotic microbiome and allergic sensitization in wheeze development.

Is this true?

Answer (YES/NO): YES